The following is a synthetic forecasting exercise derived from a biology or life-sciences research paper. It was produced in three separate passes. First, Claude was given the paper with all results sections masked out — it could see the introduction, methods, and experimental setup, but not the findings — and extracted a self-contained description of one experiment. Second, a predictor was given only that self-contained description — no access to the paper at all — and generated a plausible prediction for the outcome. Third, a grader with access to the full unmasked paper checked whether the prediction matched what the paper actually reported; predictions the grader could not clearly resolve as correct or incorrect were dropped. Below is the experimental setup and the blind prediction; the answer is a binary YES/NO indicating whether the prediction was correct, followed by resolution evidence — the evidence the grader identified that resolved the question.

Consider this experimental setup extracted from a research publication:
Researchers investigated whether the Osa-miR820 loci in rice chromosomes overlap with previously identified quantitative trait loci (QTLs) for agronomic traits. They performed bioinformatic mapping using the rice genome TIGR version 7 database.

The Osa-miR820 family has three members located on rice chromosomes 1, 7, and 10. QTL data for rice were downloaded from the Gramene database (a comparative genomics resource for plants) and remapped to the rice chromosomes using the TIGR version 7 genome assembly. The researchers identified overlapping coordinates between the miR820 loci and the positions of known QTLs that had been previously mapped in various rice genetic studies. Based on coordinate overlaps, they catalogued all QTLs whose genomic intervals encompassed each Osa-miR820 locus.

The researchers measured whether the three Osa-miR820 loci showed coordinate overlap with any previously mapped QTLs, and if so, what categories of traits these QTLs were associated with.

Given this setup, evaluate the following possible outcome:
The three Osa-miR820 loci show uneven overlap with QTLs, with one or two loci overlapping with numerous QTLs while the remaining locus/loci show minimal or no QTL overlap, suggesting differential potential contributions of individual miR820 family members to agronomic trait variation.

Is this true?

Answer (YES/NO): NO